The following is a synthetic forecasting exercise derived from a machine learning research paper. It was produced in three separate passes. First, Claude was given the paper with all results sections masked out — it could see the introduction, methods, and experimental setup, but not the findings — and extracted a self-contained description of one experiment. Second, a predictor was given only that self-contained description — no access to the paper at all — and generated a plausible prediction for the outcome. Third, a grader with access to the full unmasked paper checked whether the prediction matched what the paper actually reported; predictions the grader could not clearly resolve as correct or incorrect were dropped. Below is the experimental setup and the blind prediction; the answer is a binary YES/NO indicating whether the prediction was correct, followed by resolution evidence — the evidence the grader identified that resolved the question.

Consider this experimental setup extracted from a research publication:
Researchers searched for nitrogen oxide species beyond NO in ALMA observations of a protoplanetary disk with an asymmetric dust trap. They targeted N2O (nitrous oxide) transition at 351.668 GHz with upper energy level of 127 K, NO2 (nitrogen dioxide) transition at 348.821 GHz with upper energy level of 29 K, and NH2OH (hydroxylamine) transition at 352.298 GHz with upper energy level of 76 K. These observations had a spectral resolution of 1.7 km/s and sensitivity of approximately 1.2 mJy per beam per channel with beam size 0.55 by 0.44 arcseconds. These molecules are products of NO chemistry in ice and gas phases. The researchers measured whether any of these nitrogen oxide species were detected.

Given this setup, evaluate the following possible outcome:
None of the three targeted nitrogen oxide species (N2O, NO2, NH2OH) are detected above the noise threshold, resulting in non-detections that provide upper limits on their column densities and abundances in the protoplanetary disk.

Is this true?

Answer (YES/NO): YES